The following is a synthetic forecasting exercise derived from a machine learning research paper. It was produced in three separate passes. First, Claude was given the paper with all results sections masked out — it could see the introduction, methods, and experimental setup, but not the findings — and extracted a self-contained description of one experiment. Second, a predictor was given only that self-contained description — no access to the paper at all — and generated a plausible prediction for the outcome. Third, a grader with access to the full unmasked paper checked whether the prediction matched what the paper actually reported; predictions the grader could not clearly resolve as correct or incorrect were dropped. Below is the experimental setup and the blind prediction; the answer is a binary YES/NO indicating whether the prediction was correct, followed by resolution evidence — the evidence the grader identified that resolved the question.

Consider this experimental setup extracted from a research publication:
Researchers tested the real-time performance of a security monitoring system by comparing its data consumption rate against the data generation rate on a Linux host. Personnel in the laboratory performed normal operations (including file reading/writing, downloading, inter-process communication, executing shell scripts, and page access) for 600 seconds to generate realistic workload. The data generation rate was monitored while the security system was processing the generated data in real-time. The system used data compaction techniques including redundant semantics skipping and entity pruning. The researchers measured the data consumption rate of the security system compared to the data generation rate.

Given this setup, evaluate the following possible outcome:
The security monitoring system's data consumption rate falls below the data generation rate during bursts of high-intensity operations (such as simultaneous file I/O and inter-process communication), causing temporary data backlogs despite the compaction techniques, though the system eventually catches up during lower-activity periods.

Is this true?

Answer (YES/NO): NO